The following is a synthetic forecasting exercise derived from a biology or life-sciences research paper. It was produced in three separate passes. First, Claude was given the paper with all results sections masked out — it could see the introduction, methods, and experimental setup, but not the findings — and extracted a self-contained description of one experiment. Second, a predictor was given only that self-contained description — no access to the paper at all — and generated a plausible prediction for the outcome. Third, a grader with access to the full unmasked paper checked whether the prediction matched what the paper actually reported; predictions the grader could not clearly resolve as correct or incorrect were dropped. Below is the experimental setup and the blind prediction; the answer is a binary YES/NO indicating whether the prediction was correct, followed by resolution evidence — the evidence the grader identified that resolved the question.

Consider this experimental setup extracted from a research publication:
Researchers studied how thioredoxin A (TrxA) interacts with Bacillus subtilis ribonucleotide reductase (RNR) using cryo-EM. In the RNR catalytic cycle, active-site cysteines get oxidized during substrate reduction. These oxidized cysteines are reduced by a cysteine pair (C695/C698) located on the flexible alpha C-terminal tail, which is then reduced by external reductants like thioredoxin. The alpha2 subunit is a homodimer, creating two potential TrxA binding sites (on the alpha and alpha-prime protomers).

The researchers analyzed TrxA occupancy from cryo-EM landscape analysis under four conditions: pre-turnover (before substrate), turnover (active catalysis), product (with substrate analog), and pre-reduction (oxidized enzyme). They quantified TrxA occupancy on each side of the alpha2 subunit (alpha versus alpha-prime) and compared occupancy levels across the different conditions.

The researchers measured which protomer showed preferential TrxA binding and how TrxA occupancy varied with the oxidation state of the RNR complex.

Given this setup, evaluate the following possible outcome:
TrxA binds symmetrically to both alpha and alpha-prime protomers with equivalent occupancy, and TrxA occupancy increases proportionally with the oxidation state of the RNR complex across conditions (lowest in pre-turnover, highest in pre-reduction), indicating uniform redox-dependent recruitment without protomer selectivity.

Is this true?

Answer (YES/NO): NO